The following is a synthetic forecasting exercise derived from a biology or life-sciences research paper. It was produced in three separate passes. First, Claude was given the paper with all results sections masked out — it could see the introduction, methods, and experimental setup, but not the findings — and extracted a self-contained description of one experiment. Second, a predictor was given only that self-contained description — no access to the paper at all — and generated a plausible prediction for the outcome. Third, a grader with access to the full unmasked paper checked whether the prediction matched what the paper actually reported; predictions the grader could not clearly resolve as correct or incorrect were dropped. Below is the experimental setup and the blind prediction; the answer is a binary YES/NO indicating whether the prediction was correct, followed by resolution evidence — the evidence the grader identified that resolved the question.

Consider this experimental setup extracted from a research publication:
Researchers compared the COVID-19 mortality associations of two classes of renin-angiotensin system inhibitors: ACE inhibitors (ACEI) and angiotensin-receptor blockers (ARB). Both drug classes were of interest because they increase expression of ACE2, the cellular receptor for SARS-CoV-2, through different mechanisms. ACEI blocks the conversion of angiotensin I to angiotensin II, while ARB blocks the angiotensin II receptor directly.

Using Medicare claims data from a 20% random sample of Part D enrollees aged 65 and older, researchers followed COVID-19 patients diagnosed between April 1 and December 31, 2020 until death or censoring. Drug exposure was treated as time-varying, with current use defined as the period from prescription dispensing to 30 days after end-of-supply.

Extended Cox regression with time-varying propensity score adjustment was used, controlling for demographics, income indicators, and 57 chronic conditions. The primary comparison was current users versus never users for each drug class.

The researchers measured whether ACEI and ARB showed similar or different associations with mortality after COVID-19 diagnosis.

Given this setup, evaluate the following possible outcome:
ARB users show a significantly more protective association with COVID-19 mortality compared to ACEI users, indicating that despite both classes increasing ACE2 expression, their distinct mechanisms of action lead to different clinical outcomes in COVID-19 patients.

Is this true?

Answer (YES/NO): NO